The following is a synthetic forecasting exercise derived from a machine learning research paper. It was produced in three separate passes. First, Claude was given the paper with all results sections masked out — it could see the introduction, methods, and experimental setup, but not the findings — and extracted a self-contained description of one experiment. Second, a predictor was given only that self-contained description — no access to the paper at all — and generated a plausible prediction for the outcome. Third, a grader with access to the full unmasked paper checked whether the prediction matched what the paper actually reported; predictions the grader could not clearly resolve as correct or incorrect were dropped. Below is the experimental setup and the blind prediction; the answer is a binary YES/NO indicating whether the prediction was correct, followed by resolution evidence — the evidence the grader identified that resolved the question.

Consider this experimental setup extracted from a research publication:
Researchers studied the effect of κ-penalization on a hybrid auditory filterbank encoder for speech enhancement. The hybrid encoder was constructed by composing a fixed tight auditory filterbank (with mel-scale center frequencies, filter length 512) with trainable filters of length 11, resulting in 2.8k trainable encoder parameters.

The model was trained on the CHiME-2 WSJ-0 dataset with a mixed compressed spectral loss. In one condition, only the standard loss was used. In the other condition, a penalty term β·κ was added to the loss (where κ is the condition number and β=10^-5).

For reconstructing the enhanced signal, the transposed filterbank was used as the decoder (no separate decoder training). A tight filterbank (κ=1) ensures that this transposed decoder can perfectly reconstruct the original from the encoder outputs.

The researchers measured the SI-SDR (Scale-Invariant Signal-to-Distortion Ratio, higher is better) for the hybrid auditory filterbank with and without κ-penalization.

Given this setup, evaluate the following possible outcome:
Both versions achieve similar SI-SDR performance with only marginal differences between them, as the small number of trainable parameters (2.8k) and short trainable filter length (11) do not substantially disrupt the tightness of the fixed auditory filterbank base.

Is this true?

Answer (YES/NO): YES